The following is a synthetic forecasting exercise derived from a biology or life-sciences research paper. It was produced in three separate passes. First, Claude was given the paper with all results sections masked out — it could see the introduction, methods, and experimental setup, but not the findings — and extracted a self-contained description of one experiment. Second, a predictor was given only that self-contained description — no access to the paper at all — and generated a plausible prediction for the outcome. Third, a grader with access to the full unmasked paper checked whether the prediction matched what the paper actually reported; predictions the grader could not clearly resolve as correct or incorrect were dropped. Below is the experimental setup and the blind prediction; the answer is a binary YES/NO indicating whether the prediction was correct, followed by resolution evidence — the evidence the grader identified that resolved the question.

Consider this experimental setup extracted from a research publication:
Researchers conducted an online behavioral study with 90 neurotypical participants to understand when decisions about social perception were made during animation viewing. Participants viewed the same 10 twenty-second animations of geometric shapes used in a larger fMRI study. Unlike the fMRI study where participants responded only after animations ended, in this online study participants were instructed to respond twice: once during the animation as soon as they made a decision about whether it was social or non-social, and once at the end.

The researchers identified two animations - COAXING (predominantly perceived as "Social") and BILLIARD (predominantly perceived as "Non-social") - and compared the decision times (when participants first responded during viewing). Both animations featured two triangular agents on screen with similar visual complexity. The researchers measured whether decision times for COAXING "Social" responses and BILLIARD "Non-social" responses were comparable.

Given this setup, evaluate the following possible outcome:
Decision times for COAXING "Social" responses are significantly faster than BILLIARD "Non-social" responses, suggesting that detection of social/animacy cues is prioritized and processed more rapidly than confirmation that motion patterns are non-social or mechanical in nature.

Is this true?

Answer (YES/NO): NO